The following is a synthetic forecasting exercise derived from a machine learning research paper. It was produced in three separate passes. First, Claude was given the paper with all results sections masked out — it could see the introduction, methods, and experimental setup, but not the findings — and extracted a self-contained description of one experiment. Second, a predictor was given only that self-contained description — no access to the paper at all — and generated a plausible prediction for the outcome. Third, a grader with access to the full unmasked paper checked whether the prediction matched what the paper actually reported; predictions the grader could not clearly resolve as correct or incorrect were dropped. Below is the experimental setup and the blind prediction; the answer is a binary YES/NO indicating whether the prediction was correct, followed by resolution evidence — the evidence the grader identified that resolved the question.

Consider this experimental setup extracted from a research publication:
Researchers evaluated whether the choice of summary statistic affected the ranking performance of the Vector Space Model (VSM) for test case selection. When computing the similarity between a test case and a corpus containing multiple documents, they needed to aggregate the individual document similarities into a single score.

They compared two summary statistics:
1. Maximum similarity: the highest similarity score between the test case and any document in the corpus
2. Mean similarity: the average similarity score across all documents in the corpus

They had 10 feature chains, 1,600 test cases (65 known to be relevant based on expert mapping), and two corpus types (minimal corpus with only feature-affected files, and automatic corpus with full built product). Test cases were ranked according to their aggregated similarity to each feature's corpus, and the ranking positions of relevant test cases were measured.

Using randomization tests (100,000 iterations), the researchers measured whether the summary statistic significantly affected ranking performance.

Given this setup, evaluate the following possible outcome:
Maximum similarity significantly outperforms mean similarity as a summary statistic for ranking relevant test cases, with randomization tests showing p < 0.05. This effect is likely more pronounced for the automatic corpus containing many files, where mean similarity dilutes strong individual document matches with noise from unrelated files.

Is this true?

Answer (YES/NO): NO